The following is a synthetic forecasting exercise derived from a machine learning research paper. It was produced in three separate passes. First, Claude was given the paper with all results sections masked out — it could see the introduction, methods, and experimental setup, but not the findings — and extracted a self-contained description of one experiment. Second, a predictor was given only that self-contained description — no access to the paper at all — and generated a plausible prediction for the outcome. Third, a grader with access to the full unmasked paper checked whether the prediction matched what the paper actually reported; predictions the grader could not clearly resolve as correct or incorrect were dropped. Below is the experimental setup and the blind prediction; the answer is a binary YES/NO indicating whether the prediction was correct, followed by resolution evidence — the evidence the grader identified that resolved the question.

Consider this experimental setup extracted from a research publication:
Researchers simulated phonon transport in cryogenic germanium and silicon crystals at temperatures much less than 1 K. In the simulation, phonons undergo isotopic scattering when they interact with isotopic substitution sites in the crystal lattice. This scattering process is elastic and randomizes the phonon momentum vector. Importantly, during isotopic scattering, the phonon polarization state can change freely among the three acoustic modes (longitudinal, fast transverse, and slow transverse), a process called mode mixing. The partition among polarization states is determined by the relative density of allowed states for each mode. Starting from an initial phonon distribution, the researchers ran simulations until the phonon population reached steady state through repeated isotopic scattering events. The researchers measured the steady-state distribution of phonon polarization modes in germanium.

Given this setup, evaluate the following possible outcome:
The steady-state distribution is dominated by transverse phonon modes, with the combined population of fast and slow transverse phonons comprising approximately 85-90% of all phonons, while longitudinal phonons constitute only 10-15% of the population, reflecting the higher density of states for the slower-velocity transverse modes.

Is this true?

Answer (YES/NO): NO